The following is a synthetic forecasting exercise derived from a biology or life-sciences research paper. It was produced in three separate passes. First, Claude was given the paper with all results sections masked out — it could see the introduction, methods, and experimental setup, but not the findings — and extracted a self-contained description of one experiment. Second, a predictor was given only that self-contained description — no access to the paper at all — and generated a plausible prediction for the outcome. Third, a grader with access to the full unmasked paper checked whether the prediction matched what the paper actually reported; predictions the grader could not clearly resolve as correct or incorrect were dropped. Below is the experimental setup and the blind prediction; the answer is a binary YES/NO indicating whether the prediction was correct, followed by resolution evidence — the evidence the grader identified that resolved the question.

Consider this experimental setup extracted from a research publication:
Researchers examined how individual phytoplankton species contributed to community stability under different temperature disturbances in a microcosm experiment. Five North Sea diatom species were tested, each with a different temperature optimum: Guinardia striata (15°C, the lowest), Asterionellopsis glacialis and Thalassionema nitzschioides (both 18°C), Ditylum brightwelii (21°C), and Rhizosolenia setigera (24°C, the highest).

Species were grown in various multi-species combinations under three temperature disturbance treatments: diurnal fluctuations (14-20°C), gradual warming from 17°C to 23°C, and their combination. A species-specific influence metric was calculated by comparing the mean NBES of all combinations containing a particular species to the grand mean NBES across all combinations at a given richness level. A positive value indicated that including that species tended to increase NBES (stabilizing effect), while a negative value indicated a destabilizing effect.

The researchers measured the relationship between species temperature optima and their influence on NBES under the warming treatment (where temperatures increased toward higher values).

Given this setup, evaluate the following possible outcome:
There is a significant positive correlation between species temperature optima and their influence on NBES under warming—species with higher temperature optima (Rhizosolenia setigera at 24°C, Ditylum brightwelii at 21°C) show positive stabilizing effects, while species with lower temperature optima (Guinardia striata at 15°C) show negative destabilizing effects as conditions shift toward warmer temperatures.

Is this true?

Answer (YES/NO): NO